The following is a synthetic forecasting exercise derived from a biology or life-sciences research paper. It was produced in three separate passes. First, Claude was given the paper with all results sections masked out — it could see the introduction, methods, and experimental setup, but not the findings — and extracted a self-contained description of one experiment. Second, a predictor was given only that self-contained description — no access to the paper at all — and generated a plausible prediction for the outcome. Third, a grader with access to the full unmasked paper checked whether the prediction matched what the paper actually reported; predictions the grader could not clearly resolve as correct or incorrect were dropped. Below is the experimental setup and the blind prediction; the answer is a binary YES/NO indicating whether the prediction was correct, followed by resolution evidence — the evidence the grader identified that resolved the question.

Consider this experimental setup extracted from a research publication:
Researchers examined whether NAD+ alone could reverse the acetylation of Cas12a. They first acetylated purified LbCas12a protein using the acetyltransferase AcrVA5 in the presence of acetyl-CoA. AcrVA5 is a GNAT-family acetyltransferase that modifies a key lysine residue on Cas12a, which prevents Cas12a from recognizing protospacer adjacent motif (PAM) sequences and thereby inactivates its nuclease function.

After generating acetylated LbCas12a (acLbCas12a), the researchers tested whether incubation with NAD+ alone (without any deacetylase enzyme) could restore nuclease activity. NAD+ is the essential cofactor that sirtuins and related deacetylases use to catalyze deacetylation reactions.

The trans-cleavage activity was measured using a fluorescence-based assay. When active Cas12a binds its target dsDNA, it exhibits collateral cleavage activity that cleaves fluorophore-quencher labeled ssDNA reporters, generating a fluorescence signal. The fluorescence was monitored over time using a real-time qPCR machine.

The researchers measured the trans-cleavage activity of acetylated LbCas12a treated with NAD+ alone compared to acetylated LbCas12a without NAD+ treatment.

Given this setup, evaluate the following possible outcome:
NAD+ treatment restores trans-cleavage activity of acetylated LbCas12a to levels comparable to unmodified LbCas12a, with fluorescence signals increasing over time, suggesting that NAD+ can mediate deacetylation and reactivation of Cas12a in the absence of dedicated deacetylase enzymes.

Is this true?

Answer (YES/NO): NO